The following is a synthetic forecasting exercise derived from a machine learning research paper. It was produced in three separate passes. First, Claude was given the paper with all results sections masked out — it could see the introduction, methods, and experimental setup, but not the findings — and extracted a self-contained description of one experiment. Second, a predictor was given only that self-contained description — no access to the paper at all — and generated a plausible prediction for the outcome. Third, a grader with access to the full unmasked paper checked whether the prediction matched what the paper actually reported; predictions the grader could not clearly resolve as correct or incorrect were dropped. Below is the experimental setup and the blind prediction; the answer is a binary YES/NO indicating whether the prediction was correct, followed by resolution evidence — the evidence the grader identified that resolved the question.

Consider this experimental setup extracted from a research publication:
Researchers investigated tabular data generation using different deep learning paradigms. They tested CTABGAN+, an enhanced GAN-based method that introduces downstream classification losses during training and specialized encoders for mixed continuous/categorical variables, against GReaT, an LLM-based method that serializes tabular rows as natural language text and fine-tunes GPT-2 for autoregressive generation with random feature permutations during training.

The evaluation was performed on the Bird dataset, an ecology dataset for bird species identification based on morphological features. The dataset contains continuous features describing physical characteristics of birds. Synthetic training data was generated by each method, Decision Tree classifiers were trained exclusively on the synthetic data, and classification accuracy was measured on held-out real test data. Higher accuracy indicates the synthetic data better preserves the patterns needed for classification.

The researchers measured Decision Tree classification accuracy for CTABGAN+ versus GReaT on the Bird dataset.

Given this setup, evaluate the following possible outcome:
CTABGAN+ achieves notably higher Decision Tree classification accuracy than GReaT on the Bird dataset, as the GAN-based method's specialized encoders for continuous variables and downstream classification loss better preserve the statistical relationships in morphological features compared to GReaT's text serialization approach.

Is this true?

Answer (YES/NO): NO